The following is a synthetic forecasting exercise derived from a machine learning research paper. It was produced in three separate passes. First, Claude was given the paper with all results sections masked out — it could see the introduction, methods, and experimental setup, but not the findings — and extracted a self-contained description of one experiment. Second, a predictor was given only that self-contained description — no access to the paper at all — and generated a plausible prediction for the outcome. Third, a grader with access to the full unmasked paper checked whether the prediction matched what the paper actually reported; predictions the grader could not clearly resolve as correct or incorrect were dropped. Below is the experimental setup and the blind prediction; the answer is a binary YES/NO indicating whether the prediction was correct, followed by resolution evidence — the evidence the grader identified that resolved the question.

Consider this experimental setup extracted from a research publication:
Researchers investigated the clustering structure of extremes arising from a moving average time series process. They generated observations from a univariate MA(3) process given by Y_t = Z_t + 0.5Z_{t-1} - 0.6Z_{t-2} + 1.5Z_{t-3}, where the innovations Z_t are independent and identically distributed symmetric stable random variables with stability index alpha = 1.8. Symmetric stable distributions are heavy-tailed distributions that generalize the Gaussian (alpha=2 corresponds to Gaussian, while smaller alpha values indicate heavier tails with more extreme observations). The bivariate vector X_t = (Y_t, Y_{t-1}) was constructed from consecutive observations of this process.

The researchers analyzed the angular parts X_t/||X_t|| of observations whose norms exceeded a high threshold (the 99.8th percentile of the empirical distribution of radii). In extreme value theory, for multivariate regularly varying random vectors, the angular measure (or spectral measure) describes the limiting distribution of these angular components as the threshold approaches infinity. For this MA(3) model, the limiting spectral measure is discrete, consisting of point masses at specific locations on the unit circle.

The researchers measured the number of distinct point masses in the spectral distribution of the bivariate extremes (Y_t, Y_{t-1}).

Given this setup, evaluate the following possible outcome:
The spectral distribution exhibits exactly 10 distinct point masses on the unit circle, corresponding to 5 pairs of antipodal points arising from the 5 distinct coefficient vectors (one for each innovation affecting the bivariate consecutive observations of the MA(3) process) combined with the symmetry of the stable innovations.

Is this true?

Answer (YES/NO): YES